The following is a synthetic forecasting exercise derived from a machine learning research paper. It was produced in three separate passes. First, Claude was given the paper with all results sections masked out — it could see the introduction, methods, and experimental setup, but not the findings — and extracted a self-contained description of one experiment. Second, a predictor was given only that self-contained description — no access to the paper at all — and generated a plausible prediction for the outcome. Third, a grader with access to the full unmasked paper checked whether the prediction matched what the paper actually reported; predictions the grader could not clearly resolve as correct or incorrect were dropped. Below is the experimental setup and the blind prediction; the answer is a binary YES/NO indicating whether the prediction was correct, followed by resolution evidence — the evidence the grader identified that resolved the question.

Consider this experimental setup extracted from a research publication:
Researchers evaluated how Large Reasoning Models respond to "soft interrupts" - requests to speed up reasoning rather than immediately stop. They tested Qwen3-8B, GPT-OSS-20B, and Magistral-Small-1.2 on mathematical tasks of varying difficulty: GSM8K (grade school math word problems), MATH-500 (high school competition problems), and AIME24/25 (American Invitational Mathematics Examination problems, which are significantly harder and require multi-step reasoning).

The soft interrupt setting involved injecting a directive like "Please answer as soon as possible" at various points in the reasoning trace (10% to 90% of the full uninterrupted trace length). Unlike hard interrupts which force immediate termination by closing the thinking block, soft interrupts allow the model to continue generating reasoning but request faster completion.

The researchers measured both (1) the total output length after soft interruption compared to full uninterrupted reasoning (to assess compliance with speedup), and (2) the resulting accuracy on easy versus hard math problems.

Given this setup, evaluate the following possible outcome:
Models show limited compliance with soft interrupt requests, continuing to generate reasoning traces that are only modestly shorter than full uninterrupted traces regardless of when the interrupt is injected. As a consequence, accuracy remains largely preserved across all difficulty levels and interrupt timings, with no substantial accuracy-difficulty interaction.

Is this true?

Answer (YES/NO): NO